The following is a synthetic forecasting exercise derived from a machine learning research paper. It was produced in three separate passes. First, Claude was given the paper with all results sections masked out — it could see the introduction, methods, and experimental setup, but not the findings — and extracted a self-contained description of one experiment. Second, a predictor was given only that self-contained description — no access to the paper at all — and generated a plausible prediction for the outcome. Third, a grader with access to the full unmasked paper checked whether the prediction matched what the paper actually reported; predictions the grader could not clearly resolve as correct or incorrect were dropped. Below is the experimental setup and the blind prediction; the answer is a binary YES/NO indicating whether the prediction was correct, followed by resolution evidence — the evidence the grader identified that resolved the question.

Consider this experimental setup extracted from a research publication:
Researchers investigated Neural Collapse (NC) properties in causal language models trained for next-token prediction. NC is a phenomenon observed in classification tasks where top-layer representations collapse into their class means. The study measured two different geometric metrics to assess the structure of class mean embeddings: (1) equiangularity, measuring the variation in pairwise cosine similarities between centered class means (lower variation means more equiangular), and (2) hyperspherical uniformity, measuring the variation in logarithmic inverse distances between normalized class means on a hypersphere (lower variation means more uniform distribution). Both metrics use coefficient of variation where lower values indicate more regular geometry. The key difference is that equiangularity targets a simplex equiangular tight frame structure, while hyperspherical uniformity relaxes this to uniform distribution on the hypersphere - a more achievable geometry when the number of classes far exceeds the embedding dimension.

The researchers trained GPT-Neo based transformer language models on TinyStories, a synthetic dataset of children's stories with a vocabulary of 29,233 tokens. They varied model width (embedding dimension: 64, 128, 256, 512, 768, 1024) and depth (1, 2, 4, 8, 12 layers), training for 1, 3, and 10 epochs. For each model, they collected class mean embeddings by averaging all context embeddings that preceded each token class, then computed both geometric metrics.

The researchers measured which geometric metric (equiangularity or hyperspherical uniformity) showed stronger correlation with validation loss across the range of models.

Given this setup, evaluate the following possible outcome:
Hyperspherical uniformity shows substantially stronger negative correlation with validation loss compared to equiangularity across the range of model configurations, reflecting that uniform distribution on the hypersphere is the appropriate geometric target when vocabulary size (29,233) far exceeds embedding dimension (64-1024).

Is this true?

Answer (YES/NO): YES